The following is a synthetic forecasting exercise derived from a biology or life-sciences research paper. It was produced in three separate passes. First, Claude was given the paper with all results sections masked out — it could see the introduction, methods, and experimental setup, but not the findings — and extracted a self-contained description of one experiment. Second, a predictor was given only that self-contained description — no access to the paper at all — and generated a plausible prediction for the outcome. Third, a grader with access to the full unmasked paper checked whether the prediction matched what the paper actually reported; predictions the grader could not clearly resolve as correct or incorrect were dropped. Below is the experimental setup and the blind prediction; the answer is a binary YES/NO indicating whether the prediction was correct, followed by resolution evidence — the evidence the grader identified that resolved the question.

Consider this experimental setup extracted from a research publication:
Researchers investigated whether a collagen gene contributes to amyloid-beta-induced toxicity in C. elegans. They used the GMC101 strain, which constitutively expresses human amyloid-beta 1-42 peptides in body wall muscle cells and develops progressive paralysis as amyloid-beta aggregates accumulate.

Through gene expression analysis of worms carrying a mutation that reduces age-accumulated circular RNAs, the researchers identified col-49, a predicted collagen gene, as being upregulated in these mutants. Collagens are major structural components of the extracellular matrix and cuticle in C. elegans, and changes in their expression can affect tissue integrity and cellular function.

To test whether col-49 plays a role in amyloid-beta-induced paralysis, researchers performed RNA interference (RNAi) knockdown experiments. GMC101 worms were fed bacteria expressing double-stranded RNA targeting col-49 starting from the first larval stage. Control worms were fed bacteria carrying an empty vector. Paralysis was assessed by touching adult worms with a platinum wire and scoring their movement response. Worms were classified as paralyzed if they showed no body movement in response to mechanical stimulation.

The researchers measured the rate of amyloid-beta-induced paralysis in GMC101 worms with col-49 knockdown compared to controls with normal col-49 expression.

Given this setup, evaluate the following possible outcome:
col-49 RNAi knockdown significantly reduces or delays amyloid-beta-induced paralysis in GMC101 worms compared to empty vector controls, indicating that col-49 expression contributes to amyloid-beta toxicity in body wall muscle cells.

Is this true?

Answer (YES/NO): NO